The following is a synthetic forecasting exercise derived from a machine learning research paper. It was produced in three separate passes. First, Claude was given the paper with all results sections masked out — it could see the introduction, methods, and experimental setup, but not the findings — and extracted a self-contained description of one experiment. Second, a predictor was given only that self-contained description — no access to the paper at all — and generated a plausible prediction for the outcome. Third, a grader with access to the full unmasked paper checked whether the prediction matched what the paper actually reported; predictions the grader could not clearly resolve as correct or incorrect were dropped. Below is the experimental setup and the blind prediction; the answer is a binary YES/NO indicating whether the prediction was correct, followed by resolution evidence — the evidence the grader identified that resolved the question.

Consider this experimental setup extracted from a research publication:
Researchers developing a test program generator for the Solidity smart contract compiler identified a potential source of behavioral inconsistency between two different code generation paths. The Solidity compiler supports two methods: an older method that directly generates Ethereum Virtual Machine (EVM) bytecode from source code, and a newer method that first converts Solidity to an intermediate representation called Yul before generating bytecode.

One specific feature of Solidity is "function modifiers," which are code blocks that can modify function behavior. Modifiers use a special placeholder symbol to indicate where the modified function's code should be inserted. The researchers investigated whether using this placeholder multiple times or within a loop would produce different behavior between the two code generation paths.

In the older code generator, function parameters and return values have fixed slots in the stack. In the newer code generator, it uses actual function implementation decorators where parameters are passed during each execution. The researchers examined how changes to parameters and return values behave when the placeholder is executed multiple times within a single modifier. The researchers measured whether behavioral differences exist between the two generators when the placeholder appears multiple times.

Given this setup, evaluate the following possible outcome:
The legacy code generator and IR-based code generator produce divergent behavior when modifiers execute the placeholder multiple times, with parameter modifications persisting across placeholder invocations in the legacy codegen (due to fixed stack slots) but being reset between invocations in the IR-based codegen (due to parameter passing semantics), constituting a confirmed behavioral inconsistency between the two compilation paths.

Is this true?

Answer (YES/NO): YES